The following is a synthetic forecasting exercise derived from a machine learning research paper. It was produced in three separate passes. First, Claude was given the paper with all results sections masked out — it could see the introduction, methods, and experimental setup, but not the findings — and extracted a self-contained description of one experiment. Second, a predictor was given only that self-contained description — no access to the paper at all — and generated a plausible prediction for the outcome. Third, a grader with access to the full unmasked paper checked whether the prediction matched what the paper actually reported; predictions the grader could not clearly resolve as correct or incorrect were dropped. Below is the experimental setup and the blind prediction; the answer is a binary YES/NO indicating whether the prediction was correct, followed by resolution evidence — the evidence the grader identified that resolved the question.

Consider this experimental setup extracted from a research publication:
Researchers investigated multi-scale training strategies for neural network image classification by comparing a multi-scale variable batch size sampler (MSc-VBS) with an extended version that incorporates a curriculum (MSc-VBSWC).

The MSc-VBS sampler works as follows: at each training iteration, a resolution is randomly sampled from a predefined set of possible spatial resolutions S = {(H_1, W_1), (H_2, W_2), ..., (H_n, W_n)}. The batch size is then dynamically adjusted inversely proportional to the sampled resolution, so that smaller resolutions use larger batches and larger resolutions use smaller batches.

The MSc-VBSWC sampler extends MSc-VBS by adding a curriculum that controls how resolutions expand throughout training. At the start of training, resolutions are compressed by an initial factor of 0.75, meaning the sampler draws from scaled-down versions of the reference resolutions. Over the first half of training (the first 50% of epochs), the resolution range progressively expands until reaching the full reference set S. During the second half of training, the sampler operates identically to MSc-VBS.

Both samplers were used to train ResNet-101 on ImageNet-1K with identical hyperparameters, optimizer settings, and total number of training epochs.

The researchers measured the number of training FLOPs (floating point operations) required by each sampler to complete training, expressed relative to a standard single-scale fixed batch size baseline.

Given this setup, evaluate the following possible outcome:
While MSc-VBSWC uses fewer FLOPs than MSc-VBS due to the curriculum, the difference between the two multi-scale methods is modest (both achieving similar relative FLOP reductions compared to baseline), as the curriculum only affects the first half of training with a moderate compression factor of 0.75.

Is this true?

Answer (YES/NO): NO